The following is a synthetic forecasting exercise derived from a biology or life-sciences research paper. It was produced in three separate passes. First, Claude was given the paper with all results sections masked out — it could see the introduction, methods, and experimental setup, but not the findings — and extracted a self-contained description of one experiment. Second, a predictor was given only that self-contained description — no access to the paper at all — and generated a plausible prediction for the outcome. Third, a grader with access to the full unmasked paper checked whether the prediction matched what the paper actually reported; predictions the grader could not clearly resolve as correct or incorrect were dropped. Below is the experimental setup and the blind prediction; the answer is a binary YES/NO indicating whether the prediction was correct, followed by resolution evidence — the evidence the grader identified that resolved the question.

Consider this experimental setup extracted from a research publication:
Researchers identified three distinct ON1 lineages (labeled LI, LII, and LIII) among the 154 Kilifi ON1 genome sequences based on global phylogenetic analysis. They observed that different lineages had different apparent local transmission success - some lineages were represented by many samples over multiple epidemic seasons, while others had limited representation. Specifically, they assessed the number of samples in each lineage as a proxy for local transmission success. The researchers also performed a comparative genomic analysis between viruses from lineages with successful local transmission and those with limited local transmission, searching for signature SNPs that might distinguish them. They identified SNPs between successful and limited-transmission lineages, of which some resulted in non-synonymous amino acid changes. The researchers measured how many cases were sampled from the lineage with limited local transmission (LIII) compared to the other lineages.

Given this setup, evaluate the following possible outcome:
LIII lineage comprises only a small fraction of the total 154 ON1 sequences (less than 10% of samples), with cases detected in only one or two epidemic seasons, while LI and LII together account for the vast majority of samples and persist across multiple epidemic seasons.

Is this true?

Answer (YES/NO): YES